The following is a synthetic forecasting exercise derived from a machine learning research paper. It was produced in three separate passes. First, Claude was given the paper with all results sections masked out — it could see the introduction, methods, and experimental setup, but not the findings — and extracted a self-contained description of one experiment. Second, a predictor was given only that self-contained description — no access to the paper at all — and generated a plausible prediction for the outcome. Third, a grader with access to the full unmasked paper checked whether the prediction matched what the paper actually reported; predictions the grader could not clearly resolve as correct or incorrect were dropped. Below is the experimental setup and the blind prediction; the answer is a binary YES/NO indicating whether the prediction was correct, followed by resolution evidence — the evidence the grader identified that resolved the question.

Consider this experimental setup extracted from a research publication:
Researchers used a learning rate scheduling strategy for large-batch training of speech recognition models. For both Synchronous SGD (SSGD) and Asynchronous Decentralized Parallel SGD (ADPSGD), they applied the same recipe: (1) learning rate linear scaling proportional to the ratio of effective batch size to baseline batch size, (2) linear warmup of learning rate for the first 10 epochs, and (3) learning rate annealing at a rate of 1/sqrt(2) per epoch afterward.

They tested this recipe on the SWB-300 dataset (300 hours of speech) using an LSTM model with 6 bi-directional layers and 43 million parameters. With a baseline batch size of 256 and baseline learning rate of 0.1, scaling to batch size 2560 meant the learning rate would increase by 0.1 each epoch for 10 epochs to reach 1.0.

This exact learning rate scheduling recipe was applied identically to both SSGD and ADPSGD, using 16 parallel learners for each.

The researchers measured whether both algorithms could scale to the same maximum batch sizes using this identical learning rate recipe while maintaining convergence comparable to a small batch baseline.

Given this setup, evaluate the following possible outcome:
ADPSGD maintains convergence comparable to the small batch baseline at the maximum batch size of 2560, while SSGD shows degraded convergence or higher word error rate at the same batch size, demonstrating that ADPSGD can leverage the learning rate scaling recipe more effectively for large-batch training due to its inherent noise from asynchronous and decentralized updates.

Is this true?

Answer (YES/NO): NO